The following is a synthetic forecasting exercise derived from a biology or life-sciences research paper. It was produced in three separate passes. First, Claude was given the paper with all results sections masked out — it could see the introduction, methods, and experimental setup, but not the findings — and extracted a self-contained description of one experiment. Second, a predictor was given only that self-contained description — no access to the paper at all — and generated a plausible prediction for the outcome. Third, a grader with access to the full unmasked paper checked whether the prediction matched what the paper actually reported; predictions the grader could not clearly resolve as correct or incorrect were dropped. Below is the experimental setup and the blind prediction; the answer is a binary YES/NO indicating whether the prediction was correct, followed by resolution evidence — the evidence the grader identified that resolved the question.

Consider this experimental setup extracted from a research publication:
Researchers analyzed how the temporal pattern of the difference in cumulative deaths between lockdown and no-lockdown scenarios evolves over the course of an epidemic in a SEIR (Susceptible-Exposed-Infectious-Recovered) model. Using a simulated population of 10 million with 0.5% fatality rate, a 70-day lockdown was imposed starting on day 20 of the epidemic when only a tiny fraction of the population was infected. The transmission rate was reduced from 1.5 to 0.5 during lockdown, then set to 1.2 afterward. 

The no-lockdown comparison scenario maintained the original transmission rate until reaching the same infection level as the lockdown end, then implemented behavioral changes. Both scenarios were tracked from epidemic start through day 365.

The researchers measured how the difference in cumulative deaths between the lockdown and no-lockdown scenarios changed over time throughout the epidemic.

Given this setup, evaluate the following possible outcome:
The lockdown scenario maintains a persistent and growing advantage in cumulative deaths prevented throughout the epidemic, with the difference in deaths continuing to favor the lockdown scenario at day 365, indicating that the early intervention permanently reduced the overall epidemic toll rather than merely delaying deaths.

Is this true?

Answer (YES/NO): NO